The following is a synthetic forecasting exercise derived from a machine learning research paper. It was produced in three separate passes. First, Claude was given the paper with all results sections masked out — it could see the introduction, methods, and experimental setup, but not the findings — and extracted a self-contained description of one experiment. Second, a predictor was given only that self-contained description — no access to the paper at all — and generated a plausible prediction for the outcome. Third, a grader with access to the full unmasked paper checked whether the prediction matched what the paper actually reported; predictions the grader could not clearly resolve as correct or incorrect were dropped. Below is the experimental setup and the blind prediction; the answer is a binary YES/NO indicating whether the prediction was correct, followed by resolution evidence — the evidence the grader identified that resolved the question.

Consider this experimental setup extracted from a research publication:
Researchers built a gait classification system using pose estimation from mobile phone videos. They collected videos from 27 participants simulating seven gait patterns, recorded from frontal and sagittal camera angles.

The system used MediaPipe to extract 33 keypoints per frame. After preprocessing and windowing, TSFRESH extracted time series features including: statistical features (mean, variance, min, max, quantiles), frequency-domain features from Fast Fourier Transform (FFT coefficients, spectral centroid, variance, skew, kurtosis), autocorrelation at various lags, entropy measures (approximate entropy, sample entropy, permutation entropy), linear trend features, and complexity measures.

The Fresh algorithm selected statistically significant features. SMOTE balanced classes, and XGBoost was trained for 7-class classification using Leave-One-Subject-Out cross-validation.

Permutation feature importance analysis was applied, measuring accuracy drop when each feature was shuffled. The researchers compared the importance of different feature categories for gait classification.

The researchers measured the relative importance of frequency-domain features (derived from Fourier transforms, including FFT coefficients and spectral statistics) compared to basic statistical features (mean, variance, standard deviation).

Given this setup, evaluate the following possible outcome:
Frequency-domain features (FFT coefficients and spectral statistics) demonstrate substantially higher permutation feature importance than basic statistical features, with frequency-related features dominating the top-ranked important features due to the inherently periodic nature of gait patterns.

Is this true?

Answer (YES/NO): NO